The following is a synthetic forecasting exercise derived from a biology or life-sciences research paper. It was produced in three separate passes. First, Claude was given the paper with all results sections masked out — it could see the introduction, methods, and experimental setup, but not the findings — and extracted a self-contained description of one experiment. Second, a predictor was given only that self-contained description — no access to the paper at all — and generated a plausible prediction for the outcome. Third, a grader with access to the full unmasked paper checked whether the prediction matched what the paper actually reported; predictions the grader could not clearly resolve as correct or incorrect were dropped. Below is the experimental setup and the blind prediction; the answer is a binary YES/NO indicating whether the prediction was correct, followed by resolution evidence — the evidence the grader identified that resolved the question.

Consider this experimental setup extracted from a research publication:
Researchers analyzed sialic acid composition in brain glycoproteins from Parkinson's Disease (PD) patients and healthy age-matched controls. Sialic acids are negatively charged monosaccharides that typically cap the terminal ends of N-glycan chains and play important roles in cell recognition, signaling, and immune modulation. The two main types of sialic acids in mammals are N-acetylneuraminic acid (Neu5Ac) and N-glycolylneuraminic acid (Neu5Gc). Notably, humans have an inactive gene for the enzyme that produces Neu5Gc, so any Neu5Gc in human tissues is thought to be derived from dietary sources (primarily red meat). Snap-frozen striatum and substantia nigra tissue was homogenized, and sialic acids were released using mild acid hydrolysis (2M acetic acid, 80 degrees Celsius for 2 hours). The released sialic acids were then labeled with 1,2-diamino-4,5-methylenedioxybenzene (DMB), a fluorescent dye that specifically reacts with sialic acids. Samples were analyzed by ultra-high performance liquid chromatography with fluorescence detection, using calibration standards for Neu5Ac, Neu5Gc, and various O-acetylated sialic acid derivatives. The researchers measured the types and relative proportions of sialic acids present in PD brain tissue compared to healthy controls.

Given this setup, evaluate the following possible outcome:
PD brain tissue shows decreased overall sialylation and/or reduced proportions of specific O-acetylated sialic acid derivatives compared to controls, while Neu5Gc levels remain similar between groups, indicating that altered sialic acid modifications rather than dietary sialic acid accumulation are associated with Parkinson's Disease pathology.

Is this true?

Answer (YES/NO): NO